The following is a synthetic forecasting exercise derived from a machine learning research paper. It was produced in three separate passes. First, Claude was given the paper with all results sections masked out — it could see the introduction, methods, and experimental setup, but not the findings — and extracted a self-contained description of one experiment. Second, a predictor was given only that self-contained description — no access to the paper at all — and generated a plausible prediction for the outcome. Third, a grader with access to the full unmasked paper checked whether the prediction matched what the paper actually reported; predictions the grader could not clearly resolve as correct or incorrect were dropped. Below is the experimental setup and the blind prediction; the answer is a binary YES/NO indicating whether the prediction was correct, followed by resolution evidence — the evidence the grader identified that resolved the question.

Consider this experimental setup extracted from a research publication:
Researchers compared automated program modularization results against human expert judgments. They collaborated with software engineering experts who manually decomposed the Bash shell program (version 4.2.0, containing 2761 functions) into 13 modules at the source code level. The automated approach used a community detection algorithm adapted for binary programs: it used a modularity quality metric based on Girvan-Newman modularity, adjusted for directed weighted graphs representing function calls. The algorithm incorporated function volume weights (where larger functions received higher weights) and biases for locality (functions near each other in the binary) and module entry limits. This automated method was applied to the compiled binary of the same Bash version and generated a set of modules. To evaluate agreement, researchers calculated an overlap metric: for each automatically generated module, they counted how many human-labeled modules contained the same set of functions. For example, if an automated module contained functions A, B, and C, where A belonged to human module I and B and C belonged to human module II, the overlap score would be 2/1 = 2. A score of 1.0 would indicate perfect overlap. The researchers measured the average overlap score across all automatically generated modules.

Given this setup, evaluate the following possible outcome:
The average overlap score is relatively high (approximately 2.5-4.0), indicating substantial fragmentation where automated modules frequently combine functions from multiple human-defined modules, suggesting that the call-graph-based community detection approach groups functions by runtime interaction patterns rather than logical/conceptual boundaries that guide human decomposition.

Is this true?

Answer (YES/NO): NO